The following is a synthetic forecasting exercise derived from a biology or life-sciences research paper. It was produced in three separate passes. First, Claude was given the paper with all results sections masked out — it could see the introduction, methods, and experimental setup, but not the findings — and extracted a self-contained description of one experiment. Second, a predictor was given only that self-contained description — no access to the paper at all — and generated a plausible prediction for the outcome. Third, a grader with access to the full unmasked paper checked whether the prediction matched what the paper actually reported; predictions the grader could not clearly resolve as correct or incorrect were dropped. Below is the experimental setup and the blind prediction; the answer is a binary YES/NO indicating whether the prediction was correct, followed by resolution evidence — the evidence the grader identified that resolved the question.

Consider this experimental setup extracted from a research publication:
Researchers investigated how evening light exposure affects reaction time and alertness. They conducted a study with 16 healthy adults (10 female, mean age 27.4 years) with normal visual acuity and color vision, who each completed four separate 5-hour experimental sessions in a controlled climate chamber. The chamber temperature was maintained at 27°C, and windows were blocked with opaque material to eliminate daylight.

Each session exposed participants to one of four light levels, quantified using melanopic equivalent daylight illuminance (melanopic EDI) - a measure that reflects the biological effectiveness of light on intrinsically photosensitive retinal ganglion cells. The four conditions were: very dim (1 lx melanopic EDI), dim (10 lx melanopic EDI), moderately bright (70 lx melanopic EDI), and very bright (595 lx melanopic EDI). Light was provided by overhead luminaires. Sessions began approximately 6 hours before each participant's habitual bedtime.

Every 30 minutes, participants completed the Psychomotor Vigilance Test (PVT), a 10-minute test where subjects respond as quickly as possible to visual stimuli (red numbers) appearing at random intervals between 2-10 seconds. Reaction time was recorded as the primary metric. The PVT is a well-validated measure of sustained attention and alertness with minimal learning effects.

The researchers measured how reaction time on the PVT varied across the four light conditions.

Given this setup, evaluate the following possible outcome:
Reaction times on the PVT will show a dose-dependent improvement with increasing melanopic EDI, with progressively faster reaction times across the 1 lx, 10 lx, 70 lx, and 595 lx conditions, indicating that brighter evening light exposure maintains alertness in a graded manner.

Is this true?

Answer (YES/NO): NO